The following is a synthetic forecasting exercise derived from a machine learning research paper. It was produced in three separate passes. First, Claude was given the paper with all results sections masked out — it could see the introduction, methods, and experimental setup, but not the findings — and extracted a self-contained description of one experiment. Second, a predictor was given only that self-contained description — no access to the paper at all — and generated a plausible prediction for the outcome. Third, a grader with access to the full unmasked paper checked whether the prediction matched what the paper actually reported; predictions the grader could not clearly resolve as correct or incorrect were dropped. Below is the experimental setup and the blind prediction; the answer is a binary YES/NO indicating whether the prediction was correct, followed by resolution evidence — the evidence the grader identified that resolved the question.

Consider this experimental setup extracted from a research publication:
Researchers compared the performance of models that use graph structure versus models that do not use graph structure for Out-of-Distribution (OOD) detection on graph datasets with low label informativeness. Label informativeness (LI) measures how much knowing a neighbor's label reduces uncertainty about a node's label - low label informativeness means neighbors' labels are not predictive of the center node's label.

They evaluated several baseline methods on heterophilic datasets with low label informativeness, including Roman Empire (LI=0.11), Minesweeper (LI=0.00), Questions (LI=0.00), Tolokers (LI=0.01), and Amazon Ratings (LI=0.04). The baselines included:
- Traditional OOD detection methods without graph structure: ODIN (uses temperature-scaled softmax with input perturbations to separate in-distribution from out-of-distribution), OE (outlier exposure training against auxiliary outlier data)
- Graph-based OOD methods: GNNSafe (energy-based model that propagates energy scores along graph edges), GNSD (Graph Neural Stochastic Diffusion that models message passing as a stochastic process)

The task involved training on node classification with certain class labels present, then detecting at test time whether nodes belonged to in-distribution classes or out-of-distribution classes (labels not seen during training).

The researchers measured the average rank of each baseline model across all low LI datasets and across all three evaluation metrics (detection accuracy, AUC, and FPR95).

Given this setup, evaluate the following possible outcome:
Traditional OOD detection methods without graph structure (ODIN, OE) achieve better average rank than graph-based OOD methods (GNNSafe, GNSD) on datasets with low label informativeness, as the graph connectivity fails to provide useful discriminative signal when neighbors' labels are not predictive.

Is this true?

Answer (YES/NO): YES